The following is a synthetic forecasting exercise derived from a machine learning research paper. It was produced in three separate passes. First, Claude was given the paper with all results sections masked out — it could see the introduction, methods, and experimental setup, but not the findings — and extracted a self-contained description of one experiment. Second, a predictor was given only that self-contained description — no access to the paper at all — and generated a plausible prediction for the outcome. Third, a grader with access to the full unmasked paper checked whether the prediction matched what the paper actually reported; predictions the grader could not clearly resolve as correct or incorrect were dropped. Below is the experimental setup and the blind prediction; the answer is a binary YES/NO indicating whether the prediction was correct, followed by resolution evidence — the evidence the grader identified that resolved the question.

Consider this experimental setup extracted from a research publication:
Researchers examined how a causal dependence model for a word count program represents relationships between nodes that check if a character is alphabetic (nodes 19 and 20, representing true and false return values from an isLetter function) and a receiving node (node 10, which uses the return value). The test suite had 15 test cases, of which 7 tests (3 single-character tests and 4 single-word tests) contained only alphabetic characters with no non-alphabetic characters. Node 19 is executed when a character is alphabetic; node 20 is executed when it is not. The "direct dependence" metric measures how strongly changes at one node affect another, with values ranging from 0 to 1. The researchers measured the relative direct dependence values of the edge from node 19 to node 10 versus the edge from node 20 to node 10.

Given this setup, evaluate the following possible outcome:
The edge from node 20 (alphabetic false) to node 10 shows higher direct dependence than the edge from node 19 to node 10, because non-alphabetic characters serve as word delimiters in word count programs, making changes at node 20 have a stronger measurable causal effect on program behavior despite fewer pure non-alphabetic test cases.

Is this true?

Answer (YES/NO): NO